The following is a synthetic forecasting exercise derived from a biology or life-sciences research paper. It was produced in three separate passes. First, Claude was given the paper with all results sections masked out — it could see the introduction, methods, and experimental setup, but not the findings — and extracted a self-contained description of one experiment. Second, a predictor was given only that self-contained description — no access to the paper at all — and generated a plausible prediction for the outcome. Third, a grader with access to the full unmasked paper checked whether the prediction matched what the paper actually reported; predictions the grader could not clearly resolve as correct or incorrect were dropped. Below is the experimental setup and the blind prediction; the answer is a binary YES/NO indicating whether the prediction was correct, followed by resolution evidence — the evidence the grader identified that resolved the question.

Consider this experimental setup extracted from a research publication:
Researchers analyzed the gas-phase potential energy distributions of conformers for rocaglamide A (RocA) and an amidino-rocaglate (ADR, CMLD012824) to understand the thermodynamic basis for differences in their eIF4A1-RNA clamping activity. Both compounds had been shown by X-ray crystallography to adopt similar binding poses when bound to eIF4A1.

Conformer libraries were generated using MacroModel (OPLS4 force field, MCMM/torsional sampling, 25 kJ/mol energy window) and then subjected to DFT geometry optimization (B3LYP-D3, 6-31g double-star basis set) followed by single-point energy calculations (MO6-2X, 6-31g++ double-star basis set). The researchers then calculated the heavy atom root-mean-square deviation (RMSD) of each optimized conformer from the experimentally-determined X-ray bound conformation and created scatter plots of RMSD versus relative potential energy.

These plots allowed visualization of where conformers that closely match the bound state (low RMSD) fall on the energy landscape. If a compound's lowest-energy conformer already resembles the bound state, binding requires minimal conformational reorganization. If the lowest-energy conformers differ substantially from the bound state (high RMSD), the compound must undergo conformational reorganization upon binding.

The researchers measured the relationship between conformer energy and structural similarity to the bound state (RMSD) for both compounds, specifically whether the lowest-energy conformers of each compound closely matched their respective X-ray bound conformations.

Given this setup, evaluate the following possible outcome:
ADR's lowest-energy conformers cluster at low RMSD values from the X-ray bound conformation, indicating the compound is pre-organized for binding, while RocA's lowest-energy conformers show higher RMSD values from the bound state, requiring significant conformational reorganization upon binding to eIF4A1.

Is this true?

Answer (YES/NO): NO